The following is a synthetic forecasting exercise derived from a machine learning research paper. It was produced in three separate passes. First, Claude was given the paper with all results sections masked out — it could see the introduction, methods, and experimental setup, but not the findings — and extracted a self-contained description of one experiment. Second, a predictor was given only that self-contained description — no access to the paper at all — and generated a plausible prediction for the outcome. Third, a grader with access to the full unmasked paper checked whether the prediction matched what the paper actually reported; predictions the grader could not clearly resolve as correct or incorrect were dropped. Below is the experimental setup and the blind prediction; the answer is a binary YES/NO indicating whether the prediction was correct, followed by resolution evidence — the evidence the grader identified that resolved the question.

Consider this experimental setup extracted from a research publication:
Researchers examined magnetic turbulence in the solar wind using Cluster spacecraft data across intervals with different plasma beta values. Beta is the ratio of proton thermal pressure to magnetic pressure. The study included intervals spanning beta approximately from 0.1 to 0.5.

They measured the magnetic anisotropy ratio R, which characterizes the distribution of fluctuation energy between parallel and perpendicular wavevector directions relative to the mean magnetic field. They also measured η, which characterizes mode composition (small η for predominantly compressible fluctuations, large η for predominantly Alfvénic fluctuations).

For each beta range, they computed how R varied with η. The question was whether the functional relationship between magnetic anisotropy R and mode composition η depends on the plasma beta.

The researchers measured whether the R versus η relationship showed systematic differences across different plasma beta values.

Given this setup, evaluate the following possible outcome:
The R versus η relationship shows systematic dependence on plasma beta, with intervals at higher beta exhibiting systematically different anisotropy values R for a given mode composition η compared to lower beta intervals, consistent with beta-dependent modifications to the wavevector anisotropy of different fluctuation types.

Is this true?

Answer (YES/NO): NO